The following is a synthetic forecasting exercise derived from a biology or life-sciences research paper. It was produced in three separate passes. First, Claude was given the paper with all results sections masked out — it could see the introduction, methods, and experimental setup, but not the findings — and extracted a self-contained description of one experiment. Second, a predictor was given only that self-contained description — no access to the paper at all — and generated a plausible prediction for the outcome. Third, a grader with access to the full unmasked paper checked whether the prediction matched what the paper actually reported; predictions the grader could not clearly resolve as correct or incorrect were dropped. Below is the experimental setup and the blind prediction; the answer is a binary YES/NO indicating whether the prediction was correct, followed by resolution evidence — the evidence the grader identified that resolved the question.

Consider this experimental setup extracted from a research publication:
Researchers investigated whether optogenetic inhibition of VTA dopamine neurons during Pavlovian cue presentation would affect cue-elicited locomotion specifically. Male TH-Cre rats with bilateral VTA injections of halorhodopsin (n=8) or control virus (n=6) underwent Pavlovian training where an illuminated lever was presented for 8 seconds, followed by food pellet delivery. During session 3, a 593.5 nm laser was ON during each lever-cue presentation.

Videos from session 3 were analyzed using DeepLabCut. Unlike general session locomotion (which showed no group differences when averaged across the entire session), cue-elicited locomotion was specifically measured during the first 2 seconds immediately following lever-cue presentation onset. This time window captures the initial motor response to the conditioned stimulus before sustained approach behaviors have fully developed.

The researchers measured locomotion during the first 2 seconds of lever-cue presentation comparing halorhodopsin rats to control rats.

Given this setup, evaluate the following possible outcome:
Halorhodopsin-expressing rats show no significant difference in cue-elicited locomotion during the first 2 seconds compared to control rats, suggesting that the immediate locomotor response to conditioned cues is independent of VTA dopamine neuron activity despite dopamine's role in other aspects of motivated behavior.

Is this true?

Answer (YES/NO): NO